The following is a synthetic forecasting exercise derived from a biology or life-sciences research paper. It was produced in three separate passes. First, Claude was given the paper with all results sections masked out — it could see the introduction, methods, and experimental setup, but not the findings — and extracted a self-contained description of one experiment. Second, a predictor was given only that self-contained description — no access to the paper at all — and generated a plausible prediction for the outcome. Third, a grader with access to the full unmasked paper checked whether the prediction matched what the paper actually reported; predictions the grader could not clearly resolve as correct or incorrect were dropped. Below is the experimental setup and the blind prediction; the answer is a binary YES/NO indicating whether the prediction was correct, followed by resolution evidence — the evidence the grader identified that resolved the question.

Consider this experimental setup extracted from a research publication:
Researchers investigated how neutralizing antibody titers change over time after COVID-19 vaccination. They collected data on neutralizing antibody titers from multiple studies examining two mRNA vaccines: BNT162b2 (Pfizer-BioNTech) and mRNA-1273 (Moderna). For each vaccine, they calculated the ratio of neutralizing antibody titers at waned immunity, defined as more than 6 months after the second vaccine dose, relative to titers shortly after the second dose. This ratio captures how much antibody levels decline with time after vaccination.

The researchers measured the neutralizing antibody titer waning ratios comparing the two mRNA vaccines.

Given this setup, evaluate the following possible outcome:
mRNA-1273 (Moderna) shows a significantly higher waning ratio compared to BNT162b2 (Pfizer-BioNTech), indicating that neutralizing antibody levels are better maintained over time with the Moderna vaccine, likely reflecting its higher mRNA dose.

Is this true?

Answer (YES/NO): NO